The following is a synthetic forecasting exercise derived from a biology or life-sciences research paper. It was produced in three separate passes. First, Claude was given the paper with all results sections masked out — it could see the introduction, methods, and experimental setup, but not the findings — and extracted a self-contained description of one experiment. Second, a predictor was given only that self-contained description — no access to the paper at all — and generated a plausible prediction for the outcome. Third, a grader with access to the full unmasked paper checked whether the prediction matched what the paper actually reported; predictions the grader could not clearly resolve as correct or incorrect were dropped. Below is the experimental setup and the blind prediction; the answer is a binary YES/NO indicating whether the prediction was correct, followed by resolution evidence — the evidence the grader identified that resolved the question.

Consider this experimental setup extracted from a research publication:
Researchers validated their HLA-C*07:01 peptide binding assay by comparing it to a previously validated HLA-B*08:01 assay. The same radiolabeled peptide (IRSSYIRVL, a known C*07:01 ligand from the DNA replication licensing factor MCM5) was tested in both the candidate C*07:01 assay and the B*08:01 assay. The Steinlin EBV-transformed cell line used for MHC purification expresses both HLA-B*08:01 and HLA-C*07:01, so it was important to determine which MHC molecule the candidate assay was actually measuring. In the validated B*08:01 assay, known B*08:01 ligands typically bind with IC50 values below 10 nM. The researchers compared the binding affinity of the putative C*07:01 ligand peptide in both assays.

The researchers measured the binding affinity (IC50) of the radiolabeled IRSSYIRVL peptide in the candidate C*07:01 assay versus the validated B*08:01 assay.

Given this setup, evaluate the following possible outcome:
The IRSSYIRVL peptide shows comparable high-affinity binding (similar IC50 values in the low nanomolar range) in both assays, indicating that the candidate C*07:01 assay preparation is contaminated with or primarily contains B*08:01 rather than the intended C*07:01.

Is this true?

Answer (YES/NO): NO